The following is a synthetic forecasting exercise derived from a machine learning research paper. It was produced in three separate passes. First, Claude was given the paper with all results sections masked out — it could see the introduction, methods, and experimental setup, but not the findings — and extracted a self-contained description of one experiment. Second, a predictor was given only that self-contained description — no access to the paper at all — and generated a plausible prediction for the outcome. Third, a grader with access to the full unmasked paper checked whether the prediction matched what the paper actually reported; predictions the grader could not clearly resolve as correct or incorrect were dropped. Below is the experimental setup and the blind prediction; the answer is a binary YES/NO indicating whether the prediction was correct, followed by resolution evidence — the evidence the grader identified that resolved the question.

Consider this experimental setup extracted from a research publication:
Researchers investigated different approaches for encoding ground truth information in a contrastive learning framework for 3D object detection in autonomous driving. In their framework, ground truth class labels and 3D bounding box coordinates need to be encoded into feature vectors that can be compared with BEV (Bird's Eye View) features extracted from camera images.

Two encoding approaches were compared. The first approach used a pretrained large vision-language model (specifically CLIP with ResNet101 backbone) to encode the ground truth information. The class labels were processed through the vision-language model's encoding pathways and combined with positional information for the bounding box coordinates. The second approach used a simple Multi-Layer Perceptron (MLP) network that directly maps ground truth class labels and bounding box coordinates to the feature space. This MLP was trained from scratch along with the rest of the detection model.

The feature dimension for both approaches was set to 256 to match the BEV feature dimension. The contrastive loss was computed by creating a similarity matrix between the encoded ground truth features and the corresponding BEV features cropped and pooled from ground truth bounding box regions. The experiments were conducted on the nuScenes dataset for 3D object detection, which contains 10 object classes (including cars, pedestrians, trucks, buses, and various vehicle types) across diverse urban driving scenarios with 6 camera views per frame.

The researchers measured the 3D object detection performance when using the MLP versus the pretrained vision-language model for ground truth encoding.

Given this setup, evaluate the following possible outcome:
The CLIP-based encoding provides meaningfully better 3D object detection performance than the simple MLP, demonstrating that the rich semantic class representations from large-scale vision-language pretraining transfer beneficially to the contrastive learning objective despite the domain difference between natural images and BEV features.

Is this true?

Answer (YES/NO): NO